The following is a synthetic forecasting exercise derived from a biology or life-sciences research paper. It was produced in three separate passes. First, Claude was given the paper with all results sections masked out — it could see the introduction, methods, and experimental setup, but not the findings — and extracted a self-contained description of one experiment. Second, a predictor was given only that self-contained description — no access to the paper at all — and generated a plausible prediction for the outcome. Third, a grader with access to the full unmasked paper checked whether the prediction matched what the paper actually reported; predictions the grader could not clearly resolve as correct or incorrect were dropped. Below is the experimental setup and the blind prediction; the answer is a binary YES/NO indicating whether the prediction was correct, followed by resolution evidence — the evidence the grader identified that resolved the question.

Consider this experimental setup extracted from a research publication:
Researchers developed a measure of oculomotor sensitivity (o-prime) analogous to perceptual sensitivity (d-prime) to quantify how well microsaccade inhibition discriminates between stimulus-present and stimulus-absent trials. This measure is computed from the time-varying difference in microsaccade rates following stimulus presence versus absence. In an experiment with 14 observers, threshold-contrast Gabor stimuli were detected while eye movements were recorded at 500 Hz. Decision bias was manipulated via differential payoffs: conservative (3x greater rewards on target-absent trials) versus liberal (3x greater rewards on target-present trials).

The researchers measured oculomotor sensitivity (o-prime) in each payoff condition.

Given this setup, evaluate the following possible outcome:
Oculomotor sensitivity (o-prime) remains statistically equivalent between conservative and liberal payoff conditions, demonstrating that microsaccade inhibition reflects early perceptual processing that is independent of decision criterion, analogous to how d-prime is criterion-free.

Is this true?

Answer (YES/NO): YES